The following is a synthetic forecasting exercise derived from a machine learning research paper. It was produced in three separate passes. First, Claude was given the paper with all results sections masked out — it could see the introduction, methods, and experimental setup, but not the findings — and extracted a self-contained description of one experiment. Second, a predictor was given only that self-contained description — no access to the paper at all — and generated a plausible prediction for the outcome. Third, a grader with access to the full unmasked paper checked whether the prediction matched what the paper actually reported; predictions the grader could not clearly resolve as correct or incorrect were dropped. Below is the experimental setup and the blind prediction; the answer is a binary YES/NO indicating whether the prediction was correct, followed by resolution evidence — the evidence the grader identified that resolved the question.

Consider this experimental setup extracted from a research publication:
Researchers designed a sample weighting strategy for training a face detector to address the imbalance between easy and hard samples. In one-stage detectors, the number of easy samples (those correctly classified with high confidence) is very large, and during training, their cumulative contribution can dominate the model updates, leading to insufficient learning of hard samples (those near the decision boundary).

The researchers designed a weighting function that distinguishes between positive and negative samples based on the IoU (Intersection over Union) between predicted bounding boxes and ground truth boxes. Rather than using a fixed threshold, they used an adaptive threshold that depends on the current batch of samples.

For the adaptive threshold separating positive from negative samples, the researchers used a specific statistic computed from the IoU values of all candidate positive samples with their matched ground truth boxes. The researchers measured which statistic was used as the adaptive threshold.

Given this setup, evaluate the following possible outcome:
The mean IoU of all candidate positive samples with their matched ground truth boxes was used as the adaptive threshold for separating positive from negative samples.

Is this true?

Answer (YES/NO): YES